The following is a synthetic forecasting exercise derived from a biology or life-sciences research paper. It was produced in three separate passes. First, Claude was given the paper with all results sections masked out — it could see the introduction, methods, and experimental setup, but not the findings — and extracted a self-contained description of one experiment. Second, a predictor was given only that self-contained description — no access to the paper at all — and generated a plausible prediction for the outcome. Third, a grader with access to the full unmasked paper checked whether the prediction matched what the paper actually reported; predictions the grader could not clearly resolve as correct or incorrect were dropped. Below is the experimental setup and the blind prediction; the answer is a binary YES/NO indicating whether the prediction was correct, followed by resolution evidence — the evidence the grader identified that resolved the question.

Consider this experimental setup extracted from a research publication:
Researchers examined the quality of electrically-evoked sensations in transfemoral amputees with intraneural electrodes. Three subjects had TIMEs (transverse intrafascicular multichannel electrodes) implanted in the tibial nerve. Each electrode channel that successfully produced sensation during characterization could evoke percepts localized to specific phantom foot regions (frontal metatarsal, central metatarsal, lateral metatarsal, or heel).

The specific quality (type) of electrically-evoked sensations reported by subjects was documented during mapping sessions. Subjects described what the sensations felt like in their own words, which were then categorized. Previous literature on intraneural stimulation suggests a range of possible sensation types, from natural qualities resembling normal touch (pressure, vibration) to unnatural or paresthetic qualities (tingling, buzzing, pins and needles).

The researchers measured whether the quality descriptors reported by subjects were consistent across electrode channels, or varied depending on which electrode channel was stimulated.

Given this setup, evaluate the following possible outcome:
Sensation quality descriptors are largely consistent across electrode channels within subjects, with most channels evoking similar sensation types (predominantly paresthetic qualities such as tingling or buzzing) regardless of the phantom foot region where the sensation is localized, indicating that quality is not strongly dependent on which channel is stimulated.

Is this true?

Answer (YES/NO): NO